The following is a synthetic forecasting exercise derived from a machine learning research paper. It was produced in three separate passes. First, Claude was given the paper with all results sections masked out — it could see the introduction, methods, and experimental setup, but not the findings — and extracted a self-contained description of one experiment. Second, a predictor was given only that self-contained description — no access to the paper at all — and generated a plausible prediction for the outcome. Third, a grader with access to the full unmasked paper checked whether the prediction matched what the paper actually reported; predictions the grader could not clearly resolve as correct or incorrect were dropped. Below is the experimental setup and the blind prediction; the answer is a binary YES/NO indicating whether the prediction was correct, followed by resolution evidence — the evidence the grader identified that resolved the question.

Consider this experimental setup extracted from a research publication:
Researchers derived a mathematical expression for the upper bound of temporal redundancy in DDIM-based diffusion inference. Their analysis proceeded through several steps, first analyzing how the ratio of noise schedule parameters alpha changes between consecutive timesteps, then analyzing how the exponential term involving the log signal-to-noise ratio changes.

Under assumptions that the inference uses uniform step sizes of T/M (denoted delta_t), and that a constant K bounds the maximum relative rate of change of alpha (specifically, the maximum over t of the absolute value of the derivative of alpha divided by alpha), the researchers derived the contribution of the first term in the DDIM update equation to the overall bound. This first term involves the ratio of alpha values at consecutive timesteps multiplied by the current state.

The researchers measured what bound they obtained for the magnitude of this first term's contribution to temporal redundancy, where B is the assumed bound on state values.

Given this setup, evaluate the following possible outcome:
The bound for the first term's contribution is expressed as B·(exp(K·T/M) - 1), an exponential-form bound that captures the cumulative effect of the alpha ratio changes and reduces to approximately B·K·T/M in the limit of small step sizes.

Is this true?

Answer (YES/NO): NO